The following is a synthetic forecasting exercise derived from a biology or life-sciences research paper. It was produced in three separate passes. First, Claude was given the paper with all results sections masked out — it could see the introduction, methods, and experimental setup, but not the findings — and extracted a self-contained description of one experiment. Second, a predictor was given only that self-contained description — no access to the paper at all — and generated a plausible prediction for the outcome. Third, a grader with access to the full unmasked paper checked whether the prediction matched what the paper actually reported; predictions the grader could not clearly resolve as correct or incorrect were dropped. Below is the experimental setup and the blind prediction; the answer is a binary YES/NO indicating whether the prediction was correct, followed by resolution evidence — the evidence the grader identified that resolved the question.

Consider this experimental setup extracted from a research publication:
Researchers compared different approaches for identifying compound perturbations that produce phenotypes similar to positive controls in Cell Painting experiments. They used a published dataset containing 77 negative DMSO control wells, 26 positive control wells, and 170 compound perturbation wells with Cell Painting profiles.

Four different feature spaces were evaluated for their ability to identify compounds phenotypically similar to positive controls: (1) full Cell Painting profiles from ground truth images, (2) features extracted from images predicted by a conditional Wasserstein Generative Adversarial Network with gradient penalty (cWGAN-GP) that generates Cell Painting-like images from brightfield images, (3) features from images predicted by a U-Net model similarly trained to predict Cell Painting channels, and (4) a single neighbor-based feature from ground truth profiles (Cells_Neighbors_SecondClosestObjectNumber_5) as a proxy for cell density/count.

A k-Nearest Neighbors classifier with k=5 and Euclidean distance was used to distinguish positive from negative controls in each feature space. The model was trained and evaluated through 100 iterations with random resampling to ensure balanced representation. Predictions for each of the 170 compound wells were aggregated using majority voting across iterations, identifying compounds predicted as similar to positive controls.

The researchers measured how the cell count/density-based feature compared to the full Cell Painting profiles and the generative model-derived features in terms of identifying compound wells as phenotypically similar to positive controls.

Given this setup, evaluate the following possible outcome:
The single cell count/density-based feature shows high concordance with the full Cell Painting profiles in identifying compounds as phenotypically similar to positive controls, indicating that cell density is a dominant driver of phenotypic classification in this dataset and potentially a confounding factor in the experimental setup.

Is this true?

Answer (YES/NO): NO